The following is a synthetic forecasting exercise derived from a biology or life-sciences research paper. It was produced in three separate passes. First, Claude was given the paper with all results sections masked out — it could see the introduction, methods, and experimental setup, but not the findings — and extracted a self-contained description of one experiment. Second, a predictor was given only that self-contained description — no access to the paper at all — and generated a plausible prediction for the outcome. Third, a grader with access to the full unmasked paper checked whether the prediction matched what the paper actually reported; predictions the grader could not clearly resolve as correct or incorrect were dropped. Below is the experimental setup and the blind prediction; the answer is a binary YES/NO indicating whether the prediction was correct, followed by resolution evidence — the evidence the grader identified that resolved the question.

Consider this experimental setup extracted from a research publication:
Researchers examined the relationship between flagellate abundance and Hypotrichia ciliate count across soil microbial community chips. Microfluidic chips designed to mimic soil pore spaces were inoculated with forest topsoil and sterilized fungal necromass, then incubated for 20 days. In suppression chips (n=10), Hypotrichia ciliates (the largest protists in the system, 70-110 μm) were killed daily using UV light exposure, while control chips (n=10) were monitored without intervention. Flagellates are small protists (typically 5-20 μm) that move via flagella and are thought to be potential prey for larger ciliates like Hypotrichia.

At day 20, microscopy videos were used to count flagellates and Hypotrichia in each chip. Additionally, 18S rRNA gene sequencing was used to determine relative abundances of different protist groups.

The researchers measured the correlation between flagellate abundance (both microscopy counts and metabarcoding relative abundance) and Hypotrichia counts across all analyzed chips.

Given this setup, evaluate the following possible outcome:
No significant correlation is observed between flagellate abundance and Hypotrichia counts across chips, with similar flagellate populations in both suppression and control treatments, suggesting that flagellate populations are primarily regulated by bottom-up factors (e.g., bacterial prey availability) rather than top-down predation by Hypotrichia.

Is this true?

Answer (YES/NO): NO